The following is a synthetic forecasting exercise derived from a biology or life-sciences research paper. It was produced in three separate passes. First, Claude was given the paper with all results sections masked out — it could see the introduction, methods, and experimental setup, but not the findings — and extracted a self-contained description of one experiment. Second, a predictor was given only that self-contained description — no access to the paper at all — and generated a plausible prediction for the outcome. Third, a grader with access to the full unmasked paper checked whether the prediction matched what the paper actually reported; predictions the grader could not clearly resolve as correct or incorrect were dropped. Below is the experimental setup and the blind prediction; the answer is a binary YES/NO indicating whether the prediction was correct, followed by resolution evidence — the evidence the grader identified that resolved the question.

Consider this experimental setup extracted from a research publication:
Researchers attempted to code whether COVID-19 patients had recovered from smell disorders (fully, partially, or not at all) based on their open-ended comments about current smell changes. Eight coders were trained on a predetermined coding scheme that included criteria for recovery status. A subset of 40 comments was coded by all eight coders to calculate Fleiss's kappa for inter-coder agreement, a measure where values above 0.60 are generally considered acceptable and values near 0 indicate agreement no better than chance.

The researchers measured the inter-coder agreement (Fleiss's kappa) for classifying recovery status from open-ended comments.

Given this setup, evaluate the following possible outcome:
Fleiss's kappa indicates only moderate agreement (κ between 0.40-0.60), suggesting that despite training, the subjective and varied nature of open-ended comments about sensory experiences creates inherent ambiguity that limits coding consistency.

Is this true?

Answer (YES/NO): NO